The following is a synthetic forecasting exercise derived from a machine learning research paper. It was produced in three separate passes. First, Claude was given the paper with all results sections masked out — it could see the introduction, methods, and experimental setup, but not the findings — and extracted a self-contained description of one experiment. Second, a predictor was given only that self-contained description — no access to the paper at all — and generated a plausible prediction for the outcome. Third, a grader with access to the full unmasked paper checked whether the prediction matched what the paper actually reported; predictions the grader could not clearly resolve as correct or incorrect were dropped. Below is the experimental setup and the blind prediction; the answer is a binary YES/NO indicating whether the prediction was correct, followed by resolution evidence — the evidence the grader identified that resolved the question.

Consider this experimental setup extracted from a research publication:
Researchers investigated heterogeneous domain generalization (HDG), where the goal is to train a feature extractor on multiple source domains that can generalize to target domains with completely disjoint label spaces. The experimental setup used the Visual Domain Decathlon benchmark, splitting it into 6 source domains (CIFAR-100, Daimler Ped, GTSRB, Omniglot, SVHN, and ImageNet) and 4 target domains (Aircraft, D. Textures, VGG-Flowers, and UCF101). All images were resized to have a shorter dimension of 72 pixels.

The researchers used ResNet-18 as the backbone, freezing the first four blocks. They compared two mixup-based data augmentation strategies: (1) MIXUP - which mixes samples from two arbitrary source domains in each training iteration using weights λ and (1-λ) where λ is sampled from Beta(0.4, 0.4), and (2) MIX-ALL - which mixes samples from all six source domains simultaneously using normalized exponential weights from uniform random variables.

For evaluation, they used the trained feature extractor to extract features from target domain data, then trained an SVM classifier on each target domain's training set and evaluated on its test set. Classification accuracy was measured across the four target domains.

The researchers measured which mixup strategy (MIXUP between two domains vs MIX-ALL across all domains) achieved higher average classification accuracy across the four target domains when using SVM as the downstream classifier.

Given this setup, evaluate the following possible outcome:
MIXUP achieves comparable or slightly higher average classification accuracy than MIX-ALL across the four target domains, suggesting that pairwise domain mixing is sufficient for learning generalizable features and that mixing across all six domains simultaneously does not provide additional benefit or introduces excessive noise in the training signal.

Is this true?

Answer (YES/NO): NO